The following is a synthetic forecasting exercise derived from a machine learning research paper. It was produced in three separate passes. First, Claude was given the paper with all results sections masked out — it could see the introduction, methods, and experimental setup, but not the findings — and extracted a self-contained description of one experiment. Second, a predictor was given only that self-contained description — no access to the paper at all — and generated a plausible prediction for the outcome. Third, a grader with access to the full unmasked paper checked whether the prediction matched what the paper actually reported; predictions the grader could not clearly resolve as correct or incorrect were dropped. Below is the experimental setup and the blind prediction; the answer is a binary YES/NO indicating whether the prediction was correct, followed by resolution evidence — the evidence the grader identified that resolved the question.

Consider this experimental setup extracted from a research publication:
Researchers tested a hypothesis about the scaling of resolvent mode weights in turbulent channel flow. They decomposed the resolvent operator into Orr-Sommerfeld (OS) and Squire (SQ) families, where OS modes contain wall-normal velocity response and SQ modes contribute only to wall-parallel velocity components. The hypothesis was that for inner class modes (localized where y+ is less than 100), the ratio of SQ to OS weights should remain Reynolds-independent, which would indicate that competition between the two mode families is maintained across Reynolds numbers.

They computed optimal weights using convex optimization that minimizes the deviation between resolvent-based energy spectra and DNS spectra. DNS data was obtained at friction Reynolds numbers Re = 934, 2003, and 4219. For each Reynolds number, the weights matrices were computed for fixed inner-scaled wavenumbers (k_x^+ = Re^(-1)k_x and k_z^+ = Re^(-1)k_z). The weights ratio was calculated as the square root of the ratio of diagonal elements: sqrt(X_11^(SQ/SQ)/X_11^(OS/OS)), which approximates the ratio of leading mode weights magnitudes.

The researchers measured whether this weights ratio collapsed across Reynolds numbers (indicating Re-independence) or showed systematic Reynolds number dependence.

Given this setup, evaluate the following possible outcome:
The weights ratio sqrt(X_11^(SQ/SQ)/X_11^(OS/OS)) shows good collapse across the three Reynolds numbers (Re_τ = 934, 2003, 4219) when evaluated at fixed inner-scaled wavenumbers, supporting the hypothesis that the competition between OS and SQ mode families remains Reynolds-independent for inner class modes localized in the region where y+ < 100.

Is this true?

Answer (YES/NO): YES